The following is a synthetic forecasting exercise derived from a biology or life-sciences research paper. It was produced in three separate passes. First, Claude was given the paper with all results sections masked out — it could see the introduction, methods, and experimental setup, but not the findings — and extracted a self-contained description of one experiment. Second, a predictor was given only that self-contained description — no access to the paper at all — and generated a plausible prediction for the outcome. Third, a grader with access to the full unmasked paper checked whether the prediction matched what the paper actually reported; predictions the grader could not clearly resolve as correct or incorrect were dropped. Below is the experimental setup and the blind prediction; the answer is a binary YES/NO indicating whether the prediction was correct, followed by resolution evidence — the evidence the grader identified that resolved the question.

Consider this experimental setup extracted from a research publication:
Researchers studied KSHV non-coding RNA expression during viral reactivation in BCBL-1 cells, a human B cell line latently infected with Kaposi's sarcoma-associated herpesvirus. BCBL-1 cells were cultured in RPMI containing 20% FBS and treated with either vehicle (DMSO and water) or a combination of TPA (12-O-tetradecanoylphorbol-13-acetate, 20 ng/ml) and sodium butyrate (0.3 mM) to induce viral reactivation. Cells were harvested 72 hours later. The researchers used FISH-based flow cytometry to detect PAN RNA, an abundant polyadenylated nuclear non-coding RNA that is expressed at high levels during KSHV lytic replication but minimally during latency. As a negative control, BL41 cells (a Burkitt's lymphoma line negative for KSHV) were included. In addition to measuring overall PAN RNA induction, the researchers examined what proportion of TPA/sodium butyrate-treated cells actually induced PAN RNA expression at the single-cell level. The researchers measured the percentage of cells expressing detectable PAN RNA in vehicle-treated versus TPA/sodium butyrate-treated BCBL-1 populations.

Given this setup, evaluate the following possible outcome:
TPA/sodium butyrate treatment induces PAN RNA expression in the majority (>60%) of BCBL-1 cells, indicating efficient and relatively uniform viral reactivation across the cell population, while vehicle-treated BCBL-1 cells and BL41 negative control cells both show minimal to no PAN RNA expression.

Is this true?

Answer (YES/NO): NO